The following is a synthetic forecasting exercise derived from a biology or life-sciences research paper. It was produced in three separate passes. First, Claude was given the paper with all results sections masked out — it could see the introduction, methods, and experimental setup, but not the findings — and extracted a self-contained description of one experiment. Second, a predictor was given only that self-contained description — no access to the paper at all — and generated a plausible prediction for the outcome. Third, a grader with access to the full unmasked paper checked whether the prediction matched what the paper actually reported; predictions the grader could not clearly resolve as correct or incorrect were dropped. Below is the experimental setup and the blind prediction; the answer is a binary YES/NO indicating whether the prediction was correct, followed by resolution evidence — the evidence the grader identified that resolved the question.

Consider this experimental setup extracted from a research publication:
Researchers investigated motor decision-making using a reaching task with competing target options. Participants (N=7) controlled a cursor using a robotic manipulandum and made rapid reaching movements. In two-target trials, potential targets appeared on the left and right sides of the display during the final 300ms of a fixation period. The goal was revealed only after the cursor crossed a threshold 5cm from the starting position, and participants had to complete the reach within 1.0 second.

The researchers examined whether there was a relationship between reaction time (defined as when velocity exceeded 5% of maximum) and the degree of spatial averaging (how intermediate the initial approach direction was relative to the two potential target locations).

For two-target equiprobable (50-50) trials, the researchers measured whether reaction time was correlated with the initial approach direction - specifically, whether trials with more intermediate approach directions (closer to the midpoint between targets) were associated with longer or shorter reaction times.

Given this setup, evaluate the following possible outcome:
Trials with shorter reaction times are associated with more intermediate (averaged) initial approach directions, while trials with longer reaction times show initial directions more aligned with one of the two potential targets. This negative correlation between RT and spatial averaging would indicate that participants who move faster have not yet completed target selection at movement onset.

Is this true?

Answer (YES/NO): NO